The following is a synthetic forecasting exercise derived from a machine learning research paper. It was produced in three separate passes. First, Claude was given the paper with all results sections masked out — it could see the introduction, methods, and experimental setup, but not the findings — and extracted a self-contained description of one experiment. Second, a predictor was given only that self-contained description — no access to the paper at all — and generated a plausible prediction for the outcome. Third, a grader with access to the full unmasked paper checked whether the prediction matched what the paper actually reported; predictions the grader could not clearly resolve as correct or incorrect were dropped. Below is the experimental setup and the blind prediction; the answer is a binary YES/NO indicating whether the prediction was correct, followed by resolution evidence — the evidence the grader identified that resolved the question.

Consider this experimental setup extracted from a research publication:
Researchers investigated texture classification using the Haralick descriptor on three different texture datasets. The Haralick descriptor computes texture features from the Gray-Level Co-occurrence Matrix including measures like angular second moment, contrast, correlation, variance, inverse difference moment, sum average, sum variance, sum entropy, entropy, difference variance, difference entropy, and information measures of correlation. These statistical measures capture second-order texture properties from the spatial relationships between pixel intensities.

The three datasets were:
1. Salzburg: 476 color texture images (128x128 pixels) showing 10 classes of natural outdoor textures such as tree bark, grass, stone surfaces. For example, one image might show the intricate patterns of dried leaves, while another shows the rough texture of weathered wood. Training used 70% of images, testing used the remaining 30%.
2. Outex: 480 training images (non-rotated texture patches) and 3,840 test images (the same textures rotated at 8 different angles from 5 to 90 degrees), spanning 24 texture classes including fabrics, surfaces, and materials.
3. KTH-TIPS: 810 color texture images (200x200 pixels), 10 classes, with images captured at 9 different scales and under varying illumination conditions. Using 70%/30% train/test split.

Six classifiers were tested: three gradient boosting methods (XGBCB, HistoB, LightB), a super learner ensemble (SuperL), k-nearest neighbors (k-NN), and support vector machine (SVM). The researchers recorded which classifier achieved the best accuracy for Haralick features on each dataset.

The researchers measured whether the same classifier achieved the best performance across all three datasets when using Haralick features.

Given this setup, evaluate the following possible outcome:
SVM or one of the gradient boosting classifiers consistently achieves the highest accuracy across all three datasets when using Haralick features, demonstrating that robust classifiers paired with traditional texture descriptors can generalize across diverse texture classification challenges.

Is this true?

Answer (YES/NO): NO